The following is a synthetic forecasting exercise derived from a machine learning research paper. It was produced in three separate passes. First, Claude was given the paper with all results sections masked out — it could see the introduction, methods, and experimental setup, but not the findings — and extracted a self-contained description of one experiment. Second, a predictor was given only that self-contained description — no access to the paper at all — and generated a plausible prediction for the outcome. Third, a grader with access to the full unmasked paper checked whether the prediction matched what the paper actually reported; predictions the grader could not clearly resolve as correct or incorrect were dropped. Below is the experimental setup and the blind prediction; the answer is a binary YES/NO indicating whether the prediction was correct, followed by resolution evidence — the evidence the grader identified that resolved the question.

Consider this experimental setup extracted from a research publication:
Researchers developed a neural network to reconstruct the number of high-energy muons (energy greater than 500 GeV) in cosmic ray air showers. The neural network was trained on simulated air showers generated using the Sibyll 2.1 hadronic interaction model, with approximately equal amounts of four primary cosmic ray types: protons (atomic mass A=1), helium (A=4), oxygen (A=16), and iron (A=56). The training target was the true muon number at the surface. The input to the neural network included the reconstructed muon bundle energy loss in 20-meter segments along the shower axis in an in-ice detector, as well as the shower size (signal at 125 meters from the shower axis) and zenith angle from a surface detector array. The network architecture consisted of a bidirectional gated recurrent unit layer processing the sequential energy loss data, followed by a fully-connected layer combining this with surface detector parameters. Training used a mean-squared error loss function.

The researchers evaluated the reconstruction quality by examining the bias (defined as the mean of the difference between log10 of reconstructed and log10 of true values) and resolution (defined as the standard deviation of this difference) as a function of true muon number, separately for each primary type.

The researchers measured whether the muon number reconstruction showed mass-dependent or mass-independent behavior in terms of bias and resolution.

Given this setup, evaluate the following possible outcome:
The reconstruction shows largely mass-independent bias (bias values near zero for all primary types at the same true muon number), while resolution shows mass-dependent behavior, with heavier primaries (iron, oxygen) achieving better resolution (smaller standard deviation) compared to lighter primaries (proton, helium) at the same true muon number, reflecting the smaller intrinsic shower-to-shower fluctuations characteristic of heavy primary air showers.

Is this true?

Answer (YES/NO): NO